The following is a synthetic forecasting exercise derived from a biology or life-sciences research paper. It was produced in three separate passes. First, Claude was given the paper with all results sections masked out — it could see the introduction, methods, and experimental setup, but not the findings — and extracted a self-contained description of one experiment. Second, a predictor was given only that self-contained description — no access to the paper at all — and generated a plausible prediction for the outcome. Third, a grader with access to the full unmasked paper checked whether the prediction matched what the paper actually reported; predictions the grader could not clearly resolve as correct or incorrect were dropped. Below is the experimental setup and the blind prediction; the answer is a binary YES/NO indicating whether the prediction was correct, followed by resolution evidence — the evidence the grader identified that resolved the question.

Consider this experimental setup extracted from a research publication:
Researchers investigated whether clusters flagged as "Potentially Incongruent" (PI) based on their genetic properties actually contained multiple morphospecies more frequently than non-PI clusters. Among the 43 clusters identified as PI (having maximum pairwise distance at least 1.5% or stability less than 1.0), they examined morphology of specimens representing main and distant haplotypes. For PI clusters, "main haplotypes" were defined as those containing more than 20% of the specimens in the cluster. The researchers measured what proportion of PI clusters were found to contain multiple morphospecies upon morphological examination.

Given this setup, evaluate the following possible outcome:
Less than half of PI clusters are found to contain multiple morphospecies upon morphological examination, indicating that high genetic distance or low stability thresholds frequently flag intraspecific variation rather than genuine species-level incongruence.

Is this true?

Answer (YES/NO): YES